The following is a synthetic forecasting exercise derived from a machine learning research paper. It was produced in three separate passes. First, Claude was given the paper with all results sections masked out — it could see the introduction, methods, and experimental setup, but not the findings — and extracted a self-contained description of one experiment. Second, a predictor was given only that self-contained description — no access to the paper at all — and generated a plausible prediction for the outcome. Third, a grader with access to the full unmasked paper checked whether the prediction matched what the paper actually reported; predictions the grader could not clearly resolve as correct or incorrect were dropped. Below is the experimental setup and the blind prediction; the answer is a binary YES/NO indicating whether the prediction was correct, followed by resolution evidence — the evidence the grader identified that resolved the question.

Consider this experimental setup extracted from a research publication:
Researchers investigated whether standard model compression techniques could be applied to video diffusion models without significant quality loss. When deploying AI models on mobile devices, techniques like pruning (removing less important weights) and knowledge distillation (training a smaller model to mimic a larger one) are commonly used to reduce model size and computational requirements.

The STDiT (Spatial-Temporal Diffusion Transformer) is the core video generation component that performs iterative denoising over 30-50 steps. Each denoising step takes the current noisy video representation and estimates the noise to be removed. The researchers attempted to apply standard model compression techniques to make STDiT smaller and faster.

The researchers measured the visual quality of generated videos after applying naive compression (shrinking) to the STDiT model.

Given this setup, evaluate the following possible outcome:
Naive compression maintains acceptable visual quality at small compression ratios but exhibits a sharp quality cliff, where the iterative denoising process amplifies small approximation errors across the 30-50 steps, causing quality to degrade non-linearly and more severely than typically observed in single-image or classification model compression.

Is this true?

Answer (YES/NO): NO